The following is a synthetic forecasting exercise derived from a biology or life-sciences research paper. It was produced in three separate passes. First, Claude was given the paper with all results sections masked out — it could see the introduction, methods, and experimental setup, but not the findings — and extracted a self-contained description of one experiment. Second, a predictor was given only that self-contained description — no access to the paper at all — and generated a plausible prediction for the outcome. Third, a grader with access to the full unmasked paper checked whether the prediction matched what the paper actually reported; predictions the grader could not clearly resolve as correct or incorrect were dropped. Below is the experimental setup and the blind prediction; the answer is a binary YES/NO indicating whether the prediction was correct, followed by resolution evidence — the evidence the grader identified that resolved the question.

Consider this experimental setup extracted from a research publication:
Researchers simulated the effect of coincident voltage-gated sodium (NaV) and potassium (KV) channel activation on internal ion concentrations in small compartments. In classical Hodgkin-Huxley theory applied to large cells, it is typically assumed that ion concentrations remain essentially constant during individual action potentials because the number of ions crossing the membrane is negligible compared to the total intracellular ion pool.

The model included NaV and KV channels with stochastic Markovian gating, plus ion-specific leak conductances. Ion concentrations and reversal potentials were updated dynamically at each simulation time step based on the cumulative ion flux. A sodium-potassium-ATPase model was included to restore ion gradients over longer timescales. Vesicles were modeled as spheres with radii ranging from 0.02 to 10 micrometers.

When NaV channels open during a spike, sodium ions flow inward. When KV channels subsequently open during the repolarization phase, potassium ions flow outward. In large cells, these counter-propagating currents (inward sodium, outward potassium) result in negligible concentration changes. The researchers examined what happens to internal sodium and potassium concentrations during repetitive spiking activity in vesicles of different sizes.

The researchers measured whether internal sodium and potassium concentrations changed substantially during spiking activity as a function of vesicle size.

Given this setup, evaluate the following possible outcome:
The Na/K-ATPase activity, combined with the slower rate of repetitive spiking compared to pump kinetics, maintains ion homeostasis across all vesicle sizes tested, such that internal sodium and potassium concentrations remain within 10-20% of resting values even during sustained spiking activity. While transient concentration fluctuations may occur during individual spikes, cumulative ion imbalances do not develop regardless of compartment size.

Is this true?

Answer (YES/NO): NO